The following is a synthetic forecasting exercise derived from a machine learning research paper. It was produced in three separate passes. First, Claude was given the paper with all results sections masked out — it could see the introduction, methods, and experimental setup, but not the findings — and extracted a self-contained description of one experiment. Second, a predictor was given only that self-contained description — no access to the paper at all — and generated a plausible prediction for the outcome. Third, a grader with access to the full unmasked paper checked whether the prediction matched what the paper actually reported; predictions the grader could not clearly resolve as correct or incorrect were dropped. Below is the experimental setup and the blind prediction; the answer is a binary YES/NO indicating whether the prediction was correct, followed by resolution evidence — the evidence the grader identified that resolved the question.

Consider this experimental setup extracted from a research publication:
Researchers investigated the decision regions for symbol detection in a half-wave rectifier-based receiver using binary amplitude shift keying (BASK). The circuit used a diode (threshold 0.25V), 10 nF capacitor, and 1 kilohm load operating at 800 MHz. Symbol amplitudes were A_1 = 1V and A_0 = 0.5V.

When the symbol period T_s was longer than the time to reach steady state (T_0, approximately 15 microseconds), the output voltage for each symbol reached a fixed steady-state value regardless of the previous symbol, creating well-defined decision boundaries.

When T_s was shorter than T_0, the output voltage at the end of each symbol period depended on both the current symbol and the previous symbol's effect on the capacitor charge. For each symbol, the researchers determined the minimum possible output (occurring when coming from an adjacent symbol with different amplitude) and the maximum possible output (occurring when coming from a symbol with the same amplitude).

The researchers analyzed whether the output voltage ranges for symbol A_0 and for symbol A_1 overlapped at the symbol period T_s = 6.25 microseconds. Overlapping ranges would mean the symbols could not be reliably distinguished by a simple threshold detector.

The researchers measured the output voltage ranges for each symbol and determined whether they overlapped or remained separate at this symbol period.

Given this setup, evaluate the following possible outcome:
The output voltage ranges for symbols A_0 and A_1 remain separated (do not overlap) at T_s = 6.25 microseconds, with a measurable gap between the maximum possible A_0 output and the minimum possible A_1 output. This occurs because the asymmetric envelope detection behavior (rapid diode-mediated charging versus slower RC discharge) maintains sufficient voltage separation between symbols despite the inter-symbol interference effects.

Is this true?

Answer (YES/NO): YES